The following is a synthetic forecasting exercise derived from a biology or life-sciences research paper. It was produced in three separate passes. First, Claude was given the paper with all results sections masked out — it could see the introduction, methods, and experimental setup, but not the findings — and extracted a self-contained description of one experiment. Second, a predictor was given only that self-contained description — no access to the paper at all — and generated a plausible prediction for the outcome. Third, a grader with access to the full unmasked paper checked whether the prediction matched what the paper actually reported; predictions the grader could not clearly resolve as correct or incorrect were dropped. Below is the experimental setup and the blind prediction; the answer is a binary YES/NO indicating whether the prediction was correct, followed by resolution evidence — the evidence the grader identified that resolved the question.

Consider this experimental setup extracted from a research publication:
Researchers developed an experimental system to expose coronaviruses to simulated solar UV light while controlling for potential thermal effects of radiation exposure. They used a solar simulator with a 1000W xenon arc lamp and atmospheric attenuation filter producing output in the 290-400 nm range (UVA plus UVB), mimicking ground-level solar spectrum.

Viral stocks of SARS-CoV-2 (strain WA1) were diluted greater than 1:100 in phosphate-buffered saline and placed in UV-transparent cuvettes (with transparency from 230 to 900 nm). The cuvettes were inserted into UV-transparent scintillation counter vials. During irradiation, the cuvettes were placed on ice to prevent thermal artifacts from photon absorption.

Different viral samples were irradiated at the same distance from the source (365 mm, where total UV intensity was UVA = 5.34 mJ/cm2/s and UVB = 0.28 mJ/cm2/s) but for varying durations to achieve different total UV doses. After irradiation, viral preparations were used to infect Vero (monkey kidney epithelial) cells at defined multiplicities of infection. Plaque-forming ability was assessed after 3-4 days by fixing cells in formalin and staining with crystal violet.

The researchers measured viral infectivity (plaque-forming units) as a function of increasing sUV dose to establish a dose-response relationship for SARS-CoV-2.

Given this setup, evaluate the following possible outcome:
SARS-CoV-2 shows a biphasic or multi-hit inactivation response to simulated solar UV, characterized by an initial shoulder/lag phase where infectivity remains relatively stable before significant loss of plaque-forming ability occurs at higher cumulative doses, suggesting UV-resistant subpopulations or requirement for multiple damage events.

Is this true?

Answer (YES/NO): NO